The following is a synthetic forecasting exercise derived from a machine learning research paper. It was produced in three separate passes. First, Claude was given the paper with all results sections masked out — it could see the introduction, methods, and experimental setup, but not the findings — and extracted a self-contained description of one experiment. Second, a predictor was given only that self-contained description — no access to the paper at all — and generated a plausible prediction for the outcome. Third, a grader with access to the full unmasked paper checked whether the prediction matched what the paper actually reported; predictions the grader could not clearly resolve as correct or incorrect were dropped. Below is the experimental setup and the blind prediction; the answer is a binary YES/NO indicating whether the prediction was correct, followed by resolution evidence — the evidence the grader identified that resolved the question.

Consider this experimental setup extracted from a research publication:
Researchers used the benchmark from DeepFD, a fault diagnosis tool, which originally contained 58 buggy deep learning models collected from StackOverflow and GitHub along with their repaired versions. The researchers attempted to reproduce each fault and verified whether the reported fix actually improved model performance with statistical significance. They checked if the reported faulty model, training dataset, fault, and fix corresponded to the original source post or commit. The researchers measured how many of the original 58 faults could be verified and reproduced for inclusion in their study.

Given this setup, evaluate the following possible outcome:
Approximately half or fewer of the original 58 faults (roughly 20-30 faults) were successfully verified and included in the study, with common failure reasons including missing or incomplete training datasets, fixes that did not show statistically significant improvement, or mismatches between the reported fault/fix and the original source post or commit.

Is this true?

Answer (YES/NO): NO